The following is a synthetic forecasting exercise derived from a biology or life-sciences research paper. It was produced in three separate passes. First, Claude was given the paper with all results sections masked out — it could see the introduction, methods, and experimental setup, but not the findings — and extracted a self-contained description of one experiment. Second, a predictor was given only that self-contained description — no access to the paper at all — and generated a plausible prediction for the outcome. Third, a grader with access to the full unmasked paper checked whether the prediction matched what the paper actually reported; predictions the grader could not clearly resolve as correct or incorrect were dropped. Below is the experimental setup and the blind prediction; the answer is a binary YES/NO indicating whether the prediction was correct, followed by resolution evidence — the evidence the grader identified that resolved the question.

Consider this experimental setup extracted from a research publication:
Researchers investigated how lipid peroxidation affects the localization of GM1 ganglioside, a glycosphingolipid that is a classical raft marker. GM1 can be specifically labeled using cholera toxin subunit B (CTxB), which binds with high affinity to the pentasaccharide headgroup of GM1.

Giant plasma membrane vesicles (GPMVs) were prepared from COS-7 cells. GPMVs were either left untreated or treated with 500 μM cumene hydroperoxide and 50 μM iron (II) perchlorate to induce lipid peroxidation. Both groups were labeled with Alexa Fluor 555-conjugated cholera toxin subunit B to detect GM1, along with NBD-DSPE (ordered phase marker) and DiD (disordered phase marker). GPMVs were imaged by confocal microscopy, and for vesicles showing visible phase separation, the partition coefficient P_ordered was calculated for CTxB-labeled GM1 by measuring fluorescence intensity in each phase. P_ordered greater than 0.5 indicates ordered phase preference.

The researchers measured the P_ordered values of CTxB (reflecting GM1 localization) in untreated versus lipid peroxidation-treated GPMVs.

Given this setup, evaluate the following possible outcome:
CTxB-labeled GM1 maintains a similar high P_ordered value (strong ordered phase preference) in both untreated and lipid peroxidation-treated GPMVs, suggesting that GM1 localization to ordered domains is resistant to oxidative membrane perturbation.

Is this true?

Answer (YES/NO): NO